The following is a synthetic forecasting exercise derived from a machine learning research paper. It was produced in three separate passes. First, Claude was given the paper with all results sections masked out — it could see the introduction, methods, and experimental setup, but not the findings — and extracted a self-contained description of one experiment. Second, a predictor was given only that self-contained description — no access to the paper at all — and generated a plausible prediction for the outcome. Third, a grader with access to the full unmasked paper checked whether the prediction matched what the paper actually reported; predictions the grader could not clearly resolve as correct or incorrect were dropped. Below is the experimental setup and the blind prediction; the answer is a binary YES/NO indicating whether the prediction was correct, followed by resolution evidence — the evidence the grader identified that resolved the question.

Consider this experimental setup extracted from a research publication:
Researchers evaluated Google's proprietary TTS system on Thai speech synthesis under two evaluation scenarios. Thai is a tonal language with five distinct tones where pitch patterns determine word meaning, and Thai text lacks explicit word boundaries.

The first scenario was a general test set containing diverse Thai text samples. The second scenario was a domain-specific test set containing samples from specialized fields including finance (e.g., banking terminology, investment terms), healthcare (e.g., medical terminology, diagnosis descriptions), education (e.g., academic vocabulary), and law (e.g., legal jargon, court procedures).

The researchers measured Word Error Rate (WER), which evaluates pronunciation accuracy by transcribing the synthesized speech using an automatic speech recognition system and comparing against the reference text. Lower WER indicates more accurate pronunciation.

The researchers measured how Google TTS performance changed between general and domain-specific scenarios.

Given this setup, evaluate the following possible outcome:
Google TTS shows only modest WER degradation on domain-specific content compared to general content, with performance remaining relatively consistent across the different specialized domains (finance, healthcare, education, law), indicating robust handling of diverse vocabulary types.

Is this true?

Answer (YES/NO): NO